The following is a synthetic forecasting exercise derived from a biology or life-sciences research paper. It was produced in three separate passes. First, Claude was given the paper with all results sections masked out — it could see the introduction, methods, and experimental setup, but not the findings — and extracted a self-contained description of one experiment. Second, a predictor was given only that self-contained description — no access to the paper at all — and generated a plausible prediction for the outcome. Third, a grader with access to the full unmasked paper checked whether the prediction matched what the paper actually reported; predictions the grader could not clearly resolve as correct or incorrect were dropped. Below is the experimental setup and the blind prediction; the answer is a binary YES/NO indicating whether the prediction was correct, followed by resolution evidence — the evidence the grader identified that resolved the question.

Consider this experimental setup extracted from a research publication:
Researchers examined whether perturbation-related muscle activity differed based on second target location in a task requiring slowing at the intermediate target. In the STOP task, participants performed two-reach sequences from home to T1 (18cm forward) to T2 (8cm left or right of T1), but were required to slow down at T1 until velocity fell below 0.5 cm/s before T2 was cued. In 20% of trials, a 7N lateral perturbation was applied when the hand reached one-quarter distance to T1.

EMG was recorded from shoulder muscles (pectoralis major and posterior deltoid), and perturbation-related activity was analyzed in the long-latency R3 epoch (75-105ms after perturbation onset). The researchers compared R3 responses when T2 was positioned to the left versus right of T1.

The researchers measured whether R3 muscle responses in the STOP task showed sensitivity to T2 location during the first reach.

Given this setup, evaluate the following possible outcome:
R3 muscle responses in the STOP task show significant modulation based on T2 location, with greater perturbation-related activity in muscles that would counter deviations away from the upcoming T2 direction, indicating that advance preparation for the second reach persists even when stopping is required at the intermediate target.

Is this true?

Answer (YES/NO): NO